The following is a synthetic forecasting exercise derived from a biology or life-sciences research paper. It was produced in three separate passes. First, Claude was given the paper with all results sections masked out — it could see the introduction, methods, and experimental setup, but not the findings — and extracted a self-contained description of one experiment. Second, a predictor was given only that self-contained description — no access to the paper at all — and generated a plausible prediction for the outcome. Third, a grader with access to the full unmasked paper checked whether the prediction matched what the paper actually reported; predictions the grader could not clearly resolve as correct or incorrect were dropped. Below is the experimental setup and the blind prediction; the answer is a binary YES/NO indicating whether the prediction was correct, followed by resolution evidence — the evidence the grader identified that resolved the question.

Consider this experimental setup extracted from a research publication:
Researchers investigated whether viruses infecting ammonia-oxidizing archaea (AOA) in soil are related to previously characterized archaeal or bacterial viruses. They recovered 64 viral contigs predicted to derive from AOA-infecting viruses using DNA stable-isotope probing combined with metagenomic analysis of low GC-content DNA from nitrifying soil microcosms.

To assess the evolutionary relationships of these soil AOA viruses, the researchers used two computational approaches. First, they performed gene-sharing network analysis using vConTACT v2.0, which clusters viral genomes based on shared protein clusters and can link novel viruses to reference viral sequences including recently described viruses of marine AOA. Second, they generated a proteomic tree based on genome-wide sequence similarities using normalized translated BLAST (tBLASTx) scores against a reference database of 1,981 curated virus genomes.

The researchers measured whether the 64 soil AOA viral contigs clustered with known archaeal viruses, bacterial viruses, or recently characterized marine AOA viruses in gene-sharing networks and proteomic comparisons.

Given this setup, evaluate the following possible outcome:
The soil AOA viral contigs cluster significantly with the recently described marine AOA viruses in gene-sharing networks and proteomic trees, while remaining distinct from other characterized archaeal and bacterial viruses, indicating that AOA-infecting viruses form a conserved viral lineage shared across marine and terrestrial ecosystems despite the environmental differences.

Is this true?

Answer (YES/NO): NO